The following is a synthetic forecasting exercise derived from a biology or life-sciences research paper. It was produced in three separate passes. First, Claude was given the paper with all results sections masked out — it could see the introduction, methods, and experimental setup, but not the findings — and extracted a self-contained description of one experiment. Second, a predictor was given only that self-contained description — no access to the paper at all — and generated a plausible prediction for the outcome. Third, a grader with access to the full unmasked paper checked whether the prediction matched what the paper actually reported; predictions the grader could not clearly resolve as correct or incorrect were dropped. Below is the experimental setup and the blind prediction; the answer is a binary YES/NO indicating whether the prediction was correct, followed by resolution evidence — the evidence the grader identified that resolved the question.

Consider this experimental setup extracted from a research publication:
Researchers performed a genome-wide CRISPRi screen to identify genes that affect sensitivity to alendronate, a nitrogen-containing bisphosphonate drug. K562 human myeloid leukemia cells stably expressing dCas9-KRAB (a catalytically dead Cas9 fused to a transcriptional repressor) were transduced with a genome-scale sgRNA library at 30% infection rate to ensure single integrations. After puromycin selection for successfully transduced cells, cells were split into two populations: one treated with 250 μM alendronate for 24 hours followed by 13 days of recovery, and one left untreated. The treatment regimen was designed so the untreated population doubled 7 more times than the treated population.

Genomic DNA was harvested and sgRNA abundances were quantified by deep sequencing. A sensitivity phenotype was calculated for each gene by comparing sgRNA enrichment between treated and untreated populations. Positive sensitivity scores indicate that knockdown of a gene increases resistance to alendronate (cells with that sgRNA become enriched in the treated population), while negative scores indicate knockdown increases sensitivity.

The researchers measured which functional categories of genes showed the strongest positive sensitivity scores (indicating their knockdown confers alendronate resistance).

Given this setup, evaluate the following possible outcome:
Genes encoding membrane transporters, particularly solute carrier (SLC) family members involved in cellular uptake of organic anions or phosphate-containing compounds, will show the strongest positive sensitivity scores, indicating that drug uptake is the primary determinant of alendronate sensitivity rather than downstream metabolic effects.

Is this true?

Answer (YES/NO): NO